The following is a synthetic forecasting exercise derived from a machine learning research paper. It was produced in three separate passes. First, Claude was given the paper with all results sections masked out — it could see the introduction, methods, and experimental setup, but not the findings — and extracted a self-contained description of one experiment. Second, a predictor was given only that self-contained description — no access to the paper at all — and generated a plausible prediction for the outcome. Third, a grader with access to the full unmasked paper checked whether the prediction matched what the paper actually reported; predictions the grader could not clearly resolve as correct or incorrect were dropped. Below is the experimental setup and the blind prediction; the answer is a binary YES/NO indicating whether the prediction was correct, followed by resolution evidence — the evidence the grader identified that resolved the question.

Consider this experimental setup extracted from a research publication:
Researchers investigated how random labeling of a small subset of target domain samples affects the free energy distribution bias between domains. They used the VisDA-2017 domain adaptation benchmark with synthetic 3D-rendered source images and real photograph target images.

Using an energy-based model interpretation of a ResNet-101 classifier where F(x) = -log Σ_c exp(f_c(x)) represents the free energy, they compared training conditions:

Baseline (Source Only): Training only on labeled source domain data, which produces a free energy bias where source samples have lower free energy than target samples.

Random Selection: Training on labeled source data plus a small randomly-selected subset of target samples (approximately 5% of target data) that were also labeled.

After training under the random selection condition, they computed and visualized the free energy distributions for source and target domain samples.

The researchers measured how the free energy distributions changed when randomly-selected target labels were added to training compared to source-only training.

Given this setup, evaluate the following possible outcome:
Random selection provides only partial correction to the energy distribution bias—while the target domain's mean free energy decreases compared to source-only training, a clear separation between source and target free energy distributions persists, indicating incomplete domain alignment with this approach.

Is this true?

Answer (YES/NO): YES